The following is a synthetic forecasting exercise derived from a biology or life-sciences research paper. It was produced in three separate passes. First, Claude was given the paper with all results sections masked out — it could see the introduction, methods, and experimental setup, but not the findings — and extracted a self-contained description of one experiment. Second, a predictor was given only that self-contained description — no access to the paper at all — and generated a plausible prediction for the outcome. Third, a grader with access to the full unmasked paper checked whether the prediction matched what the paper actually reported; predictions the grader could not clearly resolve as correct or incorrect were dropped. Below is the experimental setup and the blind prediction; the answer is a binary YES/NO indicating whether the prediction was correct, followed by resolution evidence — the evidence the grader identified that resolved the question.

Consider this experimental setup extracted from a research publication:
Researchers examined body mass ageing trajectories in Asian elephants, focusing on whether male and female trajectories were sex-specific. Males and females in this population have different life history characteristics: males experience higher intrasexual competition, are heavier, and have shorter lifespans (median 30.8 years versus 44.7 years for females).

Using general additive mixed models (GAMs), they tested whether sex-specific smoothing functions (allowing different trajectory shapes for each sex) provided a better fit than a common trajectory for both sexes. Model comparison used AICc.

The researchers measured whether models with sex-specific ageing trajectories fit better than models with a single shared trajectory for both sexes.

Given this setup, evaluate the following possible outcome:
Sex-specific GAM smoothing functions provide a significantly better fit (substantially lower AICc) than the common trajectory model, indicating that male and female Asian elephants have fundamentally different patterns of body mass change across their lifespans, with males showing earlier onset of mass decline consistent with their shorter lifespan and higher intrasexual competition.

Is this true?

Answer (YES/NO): YES